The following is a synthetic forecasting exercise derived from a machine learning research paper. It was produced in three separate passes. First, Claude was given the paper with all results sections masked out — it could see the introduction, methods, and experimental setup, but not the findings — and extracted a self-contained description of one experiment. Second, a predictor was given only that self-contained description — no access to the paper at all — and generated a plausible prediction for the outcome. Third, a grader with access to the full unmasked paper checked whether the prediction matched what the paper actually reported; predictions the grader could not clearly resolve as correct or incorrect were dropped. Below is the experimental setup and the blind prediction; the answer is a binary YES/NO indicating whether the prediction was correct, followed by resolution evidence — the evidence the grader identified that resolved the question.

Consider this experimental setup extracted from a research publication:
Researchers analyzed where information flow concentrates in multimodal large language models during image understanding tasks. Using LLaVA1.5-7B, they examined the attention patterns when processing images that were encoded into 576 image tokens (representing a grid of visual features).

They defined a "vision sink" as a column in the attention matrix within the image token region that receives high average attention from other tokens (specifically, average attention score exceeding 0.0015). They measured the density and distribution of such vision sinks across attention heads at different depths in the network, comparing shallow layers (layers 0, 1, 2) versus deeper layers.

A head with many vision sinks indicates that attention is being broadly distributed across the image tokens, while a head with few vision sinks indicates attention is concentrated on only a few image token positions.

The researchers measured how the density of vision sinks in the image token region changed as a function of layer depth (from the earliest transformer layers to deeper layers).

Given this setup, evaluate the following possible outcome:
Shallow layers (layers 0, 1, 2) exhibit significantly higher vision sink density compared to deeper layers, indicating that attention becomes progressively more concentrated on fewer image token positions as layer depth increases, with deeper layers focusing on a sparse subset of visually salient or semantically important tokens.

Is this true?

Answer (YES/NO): YES